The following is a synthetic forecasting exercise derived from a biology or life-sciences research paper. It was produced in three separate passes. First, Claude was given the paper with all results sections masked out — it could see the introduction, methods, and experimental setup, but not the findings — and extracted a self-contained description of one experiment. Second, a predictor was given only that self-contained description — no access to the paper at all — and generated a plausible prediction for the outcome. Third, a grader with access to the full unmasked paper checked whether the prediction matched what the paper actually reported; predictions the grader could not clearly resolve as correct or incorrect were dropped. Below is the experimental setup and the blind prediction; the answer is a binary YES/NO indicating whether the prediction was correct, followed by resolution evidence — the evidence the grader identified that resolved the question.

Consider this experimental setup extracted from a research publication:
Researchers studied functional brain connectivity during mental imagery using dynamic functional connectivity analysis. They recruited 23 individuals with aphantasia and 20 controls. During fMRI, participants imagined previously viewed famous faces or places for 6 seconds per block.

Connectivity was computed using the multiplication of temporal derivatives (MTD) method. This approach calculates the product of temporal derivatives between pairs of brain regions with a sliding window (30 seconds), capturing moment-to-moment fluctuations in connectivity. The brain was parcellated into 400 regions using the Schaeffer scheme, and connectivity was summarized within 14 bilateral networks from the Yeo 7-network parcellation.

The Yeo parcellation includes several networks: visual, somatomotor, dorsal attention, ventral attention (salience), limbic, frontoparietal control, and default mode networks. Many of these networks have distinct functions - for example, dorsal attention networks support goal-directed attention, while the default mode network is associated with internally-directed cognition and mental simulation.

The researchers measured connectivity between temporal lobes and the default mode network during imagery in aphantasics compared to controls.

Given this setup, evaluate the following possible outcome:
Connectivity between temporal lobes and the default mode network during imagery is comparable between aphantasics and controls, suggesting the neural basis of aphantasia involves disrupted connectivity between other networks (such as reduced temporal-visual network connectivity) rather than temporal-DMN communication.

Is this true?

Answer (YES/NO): NO